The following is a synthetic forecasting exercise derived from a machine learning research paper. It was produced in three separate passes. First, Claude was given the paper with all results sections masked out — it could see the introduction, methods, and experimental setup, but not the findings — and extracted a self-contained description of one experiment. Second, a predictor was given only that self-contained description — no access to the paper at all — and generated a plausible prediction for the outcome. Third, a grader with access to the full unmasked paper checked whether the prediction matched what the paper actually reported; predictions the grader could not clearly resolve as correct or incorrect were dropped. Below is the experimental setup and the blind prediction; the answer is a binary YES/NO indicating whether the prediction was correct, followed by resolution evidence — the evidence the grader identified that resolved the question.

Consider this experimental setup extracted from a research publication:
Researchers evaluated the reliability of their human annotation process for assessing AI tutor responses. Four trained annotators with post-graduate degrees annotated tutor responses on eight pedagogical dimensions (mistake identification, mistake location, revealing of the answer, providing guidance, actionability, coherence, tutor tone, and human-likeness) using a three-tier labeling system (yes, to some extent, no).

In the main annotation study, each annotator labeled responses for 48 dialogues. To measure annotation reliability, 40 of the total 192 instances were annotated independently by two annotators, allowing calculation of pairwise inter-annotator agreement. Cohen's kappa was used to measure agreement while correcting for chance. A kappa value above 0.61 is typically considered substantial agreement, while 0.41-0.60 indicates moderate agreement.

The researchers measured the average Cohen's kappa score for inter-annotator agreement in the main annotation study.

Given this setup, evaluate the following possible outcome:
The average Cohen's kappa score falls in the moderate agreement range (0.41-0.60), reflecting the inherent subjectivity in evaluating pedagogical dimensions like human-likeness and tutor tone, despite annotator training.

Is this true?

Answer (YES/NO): NO